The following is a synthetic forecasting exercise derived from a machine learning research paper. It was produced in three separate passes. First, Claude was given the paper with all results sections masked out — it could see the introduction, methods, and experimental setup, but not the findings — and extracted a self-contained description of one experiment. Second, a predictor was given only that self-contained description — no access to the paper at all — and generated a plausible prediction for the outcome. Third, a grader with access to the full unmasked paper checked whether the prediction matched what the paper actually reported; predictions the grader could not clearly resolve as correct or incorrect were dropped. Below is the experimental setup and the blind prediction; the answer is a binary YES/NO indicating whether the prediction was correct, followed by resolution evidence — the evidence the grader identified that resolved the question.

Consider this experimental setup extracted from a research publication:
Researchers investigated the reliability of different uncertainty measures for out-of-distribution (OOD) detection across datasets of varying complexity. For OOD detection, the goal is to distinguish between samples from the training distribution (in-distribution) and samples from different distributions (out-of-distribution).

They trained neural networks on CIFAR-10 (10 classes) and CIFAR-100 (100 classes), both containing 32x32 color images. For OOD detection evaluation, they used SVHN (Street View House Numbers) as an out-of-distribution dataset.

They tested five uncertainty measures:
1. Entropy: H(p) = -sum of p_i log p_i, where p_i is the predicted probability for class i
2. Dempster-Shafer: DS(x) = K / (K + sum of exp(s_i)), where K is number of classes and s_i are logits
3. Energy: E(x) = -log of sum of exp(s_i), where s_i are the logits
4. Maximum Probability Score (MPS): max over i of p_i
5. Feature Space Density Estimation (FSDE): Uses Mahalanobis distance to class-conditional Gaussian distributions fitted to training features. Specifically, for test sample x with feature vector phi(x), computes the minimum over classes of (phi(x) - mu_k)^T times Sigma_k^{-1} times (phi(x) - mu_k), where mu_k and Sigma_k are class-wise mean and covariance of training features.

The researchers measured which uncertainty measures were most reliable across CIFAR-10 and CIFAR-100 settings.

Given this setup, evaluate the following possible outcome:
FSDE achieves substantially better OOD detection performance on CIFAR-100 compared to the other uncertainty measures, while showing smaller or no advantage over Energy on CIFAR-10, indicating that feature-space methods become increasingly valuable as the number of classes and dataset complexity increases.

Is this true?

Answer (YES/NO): NO